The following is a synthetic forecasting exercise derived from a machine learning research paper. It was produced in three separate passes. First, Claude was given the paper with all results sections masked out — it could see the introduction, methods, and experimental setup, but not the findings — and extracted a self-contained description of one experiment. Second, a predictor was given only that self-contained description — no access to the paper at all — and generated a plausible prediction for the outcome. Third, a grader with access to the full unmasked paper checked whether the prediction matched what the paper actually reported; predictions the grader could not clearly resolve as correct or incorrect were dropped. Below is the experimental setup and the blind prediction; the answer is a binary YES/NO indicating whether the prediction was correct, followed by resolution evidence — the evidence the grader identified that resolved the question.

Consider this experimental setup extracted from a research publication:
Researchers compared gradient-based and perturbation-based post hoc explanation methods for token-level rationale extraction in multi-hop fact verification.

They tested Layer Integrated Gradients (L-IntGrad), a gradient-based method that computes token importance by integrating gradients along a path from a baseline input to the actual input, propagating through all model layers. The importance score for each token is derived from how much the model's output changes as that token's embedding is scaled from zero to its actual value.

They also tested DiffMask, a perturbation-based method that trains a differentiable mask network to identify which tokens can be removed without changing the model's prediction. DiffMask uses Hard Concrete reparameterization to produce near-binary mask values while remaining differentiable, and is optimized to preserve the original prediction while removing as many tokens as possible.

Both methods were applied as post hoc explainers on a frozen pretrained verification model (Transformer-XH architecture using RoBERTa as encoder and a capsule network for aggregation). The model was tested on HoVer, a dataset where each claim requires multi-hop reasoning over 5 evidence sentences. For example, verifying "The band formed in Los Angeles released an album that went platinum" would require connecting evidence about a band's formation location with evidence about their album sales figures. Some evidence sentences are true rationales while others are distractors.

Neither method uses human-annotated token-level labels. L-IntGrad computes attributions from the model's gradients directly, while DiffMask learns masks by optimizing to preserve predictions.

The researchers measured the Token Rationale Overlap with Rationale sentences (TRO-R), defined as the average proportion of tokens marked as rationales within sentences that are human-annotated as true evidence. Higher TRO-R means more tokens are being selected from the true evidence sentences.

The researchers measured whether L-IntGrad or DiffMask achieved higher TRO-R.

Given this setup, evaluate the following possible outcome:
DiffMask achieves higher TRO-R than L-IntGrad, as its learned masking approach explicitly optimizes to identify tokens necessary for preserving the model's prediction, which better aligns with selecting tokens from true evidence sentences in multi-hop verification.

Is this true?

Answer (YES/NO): NO